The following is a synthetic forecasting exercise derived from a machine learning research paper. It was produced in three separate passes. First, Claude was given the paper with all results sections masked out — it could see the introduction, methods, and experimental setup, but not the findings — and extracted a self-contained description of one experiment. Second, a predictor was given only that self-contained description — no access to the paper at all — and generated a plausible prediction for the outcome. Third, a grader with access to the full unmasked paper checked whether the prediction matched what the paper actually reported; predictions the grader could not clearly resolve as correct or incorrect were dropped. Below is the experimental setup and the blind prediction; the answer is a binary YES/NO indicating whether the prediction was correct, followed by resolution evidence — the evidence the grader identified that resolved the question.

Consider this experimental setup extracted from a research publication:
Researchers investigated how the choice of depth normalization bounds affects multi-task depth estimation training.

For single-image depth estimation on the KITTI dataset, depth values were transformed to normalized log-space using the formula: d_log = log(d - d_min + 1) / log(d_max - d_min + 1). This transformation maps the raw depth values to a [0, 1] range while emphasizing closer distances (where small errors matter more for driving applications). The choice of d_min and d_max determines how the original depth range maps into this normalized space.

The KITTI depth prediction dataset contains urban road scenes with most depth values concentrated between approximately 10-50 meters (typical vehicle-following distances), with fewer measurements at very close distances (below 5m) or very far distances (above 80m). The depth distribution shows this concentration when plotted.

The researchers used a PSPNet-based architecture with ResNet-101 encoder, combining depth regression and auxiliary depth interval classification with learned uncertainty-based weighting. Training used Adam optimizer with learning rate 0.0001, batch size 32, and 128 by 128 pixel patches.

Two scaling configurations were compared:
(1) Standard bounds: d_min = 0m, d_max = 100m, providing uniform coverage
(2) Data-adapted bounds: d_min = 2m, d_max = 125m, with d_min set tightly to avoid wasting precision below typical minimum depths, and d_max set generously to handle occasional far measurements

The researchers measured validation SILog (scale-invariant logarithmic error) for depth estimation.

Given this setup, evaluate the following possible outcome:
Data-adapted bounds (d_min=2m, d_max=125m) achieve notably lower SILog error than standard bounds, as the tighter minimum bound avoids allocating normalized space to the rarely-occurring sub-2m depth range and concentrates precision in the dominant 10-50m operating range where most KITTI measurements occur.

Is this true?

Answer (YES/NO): YES